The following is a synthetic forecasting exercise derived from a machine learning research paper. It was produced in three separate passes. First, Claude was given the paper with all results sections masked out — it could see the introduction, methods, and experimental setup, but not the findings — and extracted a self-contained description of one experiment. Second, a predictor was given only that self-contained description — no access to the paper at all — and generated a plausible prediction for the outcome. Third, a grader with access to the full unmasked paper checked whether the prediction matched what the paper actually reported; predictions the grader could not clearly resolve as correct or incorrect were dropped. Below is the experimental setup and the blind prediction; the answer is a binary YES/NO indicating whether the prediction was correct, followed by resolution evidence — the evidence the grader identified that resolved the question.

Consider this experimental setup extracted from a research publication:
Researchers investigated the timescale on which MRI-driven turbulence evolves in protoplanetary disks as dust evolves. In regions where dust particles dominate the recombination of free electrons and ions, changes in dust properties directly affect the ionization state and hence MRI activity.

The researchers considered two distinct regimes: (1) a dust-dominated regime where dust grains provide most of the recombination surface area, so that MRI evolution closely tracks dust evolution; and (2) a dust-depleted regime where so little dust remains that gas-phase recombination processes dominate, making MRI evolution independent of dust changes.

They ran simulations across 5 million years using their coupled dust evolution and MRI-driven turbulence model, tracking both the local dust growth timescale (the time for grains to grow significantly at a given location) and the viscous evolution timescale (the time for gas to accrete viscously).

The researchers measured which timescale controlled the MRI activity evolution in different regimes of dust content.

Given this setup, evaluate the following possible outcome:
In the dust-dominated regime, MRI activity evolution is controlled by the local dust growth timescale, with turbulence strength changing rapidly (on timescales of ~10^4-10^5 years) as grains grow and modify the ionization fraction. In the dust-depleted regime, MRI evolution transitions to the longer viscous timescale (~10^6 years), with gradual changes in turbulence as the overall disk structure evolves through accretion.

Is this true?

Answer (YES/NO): YES